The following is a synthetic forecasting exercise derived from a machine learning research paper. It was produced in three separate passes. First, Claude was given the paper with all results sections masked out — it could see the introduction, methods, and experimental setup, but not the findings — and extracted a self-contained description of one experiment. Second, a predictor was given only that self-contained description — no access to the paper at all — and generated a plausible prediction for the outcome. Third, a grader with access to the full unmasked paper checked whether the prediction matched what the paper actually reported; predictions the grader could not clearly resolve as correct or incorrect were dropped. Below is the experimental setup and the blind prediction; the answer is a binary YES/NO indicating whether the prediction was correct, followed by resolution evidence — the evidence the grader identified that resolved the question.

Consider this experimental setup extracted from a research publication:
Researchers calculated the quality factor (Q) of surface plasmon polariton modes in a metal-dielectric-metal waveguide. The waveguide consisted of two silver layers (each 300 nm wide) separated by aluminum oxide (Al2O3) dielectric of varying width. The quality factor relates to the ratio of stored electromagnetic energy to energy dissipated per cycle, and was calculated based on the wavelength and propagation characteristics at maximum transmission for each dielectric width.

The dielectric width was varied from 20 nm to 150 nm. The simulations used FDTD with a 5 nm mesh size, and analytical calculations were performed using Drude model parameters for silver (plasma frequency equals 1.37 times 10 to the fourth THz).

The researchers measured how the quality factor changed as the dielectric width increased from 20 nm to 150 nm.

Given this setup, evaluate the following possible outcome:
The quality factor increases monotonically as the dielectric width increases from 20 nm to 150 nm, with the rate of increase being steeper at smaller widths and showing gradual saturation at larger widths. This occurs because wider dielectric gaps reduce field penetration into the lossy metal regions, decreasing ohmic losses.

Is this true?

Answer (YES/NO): NO